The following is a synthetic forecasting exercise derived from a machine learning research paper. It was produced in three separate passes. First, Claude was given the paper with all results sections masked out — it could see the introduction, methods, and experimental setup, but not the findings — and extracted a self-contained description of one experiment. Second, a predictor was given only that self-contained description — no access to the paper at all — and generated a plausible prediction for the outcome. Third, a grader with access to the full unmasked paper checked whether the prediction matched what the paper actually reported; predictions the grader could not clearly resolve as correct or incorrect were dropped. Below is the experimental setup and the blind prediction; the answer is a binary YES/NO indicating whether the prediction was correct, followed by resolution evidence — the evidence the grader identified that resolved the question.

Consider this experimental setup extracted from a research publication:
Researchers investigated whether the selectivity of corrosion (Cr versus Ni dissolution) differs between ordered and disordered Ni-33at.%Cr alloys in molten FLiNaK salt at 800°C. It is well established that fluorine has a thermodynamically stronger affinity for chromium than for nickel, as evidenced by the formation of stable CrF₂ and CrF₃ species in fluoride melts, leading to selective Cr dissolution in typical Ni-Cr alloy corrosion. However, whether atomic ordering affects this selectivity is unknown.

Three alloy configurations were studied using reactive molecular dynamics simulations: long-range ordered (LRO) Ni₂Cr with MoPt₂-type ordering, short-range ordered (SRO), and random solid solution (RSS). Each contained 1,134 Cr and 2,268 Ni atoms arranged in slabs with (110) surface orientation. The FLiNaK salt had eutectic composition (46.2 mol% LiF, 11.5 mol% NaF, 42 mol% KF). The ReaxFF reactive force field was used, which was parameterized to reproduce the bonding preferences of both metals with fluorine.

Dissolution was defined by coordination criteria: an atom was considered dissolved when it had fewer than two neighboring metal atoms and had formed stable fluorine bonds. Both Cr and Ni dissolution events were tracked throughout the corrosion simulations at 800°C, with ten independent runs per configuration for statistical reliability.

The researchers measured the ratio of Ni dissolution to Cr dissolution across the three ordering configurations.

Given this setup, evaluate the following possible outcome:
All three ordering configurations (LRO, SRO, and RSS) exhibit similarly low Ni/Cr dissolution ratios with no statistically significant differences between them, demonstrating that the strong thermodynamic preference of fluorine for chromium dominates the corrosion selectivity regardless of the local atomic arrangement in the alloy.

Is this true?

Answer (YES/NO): NO